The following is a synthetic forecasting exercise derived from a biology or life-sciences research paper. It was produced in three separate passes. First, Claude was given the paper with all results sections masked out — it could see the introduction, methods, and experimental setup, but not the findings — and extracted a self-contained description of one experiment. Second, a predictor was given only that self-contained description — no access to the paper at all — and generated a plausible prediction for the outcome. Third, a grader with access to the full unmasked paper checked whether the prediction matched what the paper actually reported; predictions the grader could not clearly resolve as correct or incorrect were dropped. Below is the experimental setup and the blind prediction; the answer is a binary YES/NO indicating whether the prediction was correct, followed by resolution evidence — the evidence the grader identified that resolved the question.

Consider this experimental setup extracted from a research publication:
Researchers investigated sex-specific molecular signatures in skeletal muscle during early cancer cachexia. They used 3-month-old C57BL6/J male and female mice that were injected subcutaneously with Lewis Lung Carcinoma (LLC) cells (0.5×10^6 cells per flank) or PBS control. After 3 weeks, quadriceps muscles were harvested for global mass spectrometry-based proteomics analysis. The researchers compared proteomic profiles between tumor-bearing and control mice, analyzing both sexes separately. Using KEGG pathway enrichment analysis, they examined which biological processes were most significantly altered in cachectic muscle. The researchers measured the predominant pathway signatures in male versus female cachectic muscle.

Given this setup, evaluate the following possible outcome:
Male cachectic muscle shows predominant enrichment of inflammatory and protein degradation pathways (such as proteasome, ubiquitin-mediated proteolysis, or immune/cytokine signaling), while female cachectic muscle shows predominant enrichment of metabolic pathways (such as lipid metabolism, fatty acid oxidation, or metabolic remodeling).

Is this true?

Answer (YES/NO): NO